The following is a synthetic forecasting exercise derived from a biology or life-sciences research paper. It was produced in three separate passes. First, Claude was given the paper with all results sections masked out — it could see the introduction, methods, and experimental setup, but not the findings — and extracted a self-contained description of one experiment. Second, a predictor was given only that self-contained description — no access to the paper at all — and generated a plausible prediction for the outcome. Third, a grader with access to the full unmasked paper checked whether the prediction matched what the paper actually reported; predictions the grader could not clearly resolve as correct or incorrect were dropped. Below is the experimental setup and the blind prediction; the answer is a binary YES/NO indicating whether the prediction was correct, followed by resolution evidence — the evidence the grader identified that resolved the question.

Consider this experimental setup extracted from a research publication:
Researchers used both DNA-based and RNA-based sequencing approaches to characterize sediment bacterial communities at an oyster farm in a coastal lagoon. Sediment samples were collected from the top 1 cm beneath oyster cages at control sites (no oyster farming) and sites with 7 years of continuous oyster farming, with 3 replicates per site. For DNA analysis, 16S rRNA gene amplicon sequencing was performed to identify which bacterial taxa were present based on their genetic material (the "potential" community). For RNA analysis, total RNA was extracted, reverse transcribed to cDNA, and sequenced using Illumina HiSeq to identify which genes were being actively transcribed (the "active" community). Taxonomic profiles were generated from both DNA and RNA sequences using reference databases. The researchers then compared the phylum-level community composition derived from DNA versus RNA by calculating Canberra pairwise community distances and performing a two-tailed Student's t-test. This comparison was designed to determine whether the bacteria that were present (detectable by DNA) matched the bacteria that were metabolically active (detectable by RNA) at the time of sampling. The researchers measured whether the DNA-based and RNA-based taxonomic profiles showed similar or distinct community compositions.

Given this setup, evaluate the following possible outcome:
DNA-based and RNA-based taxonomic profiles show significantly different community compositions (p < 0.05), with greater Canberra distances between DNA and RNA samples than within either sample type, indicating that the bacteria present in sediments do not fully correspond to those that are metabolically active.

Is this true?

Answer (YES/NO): YES